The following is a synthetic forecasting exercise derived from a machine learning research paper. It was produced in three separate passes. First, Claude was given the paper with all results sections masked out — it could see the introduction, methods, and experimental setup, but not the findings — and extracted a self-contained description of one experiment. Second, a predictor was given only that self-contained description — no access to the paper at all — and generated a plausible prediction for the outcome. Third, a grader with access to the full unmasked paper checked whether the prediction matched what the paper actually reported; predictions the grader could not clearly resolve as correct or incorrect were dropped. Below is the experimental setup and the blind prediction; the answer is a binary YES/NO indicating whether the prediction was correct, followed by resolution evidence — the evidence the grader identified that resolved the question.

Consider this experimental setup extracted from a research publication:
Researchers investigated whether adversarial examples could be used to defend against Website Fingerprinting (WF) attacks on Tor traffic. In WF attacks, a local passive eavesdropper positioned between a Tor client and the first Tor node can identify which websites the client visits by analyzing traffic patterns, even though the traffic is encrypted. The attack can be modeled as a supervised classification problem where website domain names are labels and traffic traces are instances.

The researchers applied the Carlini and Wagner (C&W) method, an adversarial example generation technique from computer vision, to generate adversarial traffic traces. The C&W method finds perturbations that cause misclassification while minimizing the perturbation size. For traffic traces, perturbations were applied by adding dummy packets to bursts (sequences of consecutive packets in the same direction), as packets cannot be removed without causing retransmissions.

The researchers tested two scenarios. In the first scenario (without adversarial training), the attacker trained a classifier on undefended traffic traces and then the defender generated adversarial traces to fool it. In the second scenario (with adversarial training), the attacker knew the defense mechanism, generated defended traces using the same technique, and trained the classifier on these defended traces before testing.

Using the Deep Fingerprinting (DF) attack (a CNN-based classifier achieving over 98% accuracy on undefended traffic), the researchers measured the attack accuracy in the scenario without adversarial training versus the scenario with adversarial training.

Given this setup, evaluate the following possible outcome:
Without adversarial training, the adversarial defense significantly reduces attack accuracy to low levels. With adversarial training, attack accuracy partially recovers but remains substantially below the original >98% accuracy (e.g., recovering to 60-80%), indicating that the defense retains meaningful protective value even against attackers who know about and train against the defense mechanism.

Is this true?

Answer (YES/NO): NO